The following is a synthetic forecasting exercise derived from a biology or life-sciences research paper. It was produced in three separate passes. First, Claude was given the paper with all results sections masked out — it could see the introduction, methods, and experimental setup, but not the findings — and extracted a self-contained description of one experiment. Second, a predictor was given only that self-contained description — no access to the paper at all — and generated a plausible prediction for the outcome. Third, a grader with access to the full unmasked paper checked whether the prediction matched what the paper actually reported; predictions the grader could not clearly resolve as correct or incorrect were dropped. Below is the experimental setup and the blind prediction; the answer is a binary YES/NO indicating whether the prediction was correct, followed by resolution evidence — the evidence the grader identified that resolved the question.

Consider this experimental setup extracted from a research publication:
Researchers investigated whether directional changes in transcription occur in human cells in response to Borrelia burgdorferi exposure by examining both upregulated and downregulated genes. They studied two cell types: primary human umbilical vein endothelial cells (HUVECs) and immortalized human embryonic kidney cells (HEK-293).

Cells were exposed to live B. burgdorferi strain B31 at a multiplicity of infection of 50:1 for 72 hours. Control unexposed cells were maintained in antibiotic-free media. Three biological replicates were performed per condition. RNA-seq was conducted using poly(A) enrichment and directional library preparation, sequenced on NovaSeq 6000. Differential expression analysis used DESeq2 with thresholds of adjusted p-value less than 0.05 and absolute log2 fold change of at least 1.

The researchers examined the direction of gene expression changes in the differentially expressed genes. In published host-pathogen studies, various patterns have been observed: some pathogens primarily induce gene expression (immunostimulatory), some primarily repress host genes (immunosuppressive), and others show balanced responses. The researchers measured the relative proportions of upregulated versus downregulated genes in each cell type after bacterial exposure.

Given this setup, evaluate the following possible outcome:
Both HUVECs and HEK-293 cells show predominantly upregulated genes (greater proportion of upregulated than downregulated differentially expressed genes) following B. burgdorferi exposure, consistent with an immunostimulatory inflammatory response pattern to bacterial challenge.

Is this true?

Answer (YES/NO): NO